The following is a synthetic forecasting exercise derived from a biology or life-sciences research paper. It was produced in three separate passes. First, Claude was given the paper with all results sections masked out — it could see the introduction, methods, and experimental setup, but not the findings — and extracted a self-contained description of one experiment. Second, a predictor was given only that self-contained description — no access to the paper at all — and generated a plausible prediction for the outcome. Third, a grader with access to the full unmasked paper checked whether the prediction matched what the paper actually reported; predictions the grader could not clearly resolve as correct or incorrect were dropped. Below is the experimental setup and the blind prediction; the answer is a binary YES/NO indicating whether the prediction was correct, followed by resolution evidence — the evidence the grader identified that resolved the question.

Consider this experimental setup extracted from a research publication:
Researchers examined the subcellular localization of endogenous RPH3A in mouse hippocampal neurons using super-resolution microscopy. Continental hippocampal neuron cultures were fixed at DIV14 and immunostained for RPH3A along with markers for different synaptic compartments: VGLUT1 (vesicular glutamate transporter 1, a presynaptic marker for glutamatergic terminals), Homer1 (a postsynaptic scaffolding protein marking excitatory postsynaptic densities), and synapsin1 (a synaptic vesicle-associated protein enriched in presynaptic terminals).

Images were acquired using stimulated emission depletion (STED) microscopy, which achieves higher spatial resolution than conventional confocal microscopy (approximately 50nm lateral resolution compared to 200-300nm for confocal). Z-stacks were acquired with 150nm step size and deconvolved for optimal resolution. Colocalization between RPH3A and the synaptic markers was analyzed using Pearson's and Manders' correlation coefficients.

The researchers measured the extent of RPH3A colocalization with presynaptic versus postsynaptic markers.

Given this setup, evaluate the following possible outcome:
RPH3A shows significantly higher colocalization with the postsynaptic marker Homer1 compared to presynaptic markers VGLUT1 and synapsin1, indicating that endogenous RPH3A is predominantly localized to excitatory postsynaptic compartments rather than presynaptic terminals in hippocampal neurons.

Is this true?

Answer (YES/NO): NO